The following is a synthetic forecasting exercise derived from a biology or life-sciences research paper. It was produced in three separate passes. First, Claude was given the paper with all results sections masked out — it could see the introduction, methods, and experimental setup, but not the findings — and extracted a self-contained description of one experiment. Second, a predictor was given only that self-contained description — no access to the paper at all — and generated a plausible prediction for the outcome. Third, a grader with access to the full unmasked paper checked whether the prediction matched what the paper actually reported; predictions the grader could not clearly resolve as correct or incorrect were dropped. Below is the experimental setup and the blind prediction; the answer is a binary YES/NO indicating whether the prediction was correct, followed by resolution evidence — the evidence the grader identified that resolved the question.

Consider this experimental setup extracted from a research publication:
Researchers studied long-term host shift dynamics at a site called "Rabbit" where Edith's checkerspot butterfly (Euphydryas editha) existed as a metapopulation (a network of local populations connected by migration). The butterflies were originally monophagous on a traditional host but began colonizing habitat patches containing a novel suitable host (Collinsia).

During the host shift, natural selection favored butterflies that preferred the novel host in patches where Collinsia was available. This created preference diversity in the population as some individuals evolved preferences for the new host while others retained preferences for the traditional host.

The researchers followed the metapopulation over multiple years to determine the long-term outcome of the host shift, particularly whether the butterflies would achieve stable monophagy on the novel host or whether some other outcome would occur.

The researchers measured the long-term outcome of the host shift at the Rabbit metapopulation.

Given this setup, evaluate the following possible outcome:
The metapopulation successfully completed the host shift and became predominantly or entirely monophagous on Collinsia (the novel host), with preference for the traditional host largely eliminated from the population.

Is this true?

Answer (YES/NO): NO